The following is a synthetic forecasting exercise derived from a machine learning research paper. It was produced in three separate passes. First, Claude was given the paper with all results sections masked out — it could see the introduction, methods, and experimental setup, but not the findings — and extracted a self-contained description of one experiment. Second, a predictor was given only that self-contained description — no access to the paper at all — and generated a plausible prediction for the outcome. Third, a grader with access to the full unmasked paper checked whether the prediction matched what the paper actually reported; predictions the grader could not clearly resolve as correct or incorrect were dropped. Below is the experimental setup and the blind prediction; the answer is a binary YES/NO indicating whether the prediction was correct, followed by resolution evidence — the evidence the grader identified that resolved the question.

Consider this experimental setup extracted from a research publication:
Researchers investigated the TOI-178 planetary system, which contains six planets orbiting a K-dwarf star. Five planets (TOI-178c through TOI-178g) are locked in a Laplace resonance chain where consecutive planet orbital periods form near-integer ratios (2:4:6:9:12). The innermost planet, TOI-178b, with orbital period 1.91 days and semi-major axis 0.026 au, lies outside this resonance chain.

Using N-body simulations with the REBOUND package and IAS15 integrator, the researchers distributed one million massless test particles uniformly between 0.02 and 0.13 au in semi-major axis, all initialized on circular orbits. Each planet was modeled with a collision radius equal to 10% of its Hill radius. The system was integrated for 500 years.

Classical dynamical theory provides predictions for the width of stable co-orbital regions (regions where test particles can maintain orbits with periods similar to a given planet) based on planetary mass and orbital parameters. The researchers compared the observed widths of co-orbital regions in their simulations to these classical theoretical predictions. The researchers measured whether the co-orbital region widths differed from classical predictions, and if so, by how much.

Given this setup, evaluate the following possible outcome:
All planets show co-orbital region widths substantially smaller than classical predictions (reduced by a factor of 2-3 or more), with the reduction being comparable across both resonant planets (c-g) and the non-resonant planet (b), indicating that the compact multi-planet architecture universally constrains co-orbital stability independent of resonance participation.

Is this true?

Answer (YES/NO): NO